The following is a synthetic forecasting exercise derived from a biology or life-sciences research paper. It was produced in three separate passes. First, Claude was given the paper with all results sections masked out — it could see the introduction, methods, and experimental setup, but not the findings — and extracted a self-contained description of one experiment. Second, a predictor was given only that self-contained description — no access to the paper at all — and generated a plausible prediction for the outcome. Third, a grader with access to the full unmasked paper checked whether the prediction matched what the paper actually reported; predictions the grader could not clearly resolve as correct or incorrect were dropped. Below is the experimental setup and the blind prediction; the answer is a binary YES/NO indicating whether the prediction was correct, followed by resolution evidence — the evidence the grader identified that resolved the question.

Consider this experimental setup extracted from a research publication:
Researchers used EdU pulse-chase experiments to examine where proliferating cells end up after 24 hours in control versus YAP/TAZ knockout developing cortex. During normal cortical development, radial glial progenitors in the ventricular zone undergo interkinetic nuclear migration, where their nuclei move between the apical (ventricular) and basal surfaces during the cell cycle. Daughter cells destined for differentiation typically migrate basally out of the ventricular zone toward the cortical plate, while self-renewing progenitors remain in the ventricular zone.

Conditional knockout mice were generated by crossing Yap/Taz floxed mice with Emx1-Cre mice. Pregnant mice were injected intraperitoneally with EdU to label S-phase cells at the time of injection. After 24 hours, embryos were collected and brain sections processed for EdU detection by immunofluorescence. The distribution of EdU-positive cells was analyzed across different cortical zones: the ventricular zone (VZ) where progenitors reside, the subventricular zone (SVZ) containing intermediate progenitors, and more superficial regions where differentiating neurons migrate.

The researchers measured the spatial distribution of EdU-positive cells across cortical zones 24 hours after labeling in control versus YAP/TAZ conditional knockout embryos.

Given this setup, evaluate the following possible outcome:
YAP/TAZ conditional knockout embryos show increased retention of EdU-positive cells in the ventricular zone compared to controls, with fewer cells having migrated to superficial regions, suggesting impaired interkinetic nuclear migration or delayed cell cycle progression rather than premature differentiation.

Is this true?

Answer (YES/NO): NO